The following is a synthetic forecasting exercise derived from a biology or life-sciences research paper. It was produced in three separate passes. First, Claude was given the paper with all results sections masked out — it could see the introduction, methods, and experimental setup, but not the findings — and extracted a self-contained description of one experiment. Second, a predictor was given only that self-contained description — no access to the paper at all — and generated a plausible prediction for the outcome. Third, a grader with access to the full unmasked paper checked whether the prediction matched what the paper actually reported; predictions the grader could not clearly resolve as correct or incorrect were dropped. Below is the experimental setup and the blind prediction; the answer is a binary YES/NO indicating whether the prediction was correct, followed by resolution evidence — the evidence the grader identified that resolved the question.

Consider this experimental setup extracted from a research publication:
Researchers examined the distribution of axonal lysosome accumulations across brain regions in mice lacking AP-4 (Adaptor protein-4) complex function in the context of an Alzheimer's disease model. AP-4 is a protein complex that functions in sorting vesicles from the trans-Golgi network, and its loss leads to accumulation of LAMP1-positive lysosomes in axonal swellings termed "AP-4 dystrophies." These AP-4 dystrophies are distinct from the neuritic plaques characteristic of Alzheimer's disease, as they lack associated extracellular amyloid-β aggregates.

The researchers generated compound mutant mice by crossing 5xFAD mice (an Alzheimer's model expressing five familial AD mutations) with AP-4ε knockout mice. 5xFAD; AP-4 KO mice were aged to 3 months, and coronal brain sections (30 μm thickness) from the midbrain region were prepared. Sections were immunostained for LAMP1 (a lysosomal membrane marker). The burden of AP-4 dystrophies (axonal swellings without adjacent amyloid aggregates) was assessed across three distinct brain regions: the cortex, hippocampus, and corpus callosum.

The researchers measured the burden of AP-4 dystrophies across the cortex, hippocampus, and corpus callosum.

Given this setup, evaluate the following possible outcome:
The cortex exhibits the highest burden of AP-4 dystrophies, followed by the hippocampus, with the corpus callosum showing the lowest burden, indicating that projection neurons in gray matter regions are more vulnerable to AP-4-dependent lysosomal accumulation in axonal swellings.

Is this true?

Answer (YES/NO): NO